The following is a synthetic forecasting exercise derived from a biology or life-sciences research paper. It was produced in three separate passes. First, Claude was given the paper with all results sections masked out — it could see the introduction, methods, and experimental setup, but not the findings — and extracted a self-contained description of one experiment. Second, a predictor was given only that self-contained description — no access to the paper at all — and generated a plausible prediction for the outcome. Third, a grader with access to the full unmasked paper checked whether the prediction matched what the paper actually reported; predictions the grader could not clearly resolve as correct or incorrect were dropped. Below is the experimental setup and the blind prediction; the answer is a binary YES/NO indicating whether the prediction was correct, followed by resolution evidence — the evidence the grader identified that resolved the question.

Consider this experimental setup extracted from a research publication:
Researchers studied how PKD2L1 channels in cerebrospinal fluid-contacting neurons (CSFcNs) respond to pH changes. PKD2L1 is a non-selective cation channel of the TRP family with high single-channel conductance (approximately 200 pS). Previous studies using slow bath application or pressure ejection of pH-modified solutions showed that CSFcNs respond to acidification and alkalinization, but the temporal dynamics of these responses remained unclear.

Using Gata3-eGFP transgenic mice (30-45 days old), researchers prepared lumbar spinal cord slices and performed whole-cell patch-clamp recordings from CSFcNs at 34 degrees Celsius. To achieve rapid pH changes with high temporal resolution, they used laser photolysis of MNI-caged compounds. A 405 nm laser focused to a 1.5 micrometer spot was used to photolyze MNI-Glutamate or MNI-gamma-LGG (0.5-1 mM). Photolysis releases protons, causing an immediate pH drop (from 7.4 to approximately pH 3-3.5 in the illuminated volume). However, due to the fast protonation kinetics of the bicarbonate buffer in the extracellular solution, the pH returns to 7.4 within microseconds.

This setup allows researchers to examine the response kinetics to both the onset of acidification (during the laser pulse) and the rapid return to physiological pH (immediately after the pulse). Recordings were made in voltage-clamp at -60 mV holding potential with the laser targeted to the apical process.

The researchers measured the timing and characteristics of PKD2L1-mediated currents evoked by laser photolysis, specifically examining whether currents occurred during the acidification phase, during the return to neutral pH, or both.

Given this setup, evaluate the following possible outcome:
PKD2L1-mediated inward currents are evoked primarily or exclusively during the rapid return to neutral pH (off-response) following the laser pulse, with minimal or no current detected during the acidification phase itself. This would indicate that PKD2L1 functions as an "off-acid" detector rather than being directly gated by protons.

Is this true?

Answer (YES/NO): YES